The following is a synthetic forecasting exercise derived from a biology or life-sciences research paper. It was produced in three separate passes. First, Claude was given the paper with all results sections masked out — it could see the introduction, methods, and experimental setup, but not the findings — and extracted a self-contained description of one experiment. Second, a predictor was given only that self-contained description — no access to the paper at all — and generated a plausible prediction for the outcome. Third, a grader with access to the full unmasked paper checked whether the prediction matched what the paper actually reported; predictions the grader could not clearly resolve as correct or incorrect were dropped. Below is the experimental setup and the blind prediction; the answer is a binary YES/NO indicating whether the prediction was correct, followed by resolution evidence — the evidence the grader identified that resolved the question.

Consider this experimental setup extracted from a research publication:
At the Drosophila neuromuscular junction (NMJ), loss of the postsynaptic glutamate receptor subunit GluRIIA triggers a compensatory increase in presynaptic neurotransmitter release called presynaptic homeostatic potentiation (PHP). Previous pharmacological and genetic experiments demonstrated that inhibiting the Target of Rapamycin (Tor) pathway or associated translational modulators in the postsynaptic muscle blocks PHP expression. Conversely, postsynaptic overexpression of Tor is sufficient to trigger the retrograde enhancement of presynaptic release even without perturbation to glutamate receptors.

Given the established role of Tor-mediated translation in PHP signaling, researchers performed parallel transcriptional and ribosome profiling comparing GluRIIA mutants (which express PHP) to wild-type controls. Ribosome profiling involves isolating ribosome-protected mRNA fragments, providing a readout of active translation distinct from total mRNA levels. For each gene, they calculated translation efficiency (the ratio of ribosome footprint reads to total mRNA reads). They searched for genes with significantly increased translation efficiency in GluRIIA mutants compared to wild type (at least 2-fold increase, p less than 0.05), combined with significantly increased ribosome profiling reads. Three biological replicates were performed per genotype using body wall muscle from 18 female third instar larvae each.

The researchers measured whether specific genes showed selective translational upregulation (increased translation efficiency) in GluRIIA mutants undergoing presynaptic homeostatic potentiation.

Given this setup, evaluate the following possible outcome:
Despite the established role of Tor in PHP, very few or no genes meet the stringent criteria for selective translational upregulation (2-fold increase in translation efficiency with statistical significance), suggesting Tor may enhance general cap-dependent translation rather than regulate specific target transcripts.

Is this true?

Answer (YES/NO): YES